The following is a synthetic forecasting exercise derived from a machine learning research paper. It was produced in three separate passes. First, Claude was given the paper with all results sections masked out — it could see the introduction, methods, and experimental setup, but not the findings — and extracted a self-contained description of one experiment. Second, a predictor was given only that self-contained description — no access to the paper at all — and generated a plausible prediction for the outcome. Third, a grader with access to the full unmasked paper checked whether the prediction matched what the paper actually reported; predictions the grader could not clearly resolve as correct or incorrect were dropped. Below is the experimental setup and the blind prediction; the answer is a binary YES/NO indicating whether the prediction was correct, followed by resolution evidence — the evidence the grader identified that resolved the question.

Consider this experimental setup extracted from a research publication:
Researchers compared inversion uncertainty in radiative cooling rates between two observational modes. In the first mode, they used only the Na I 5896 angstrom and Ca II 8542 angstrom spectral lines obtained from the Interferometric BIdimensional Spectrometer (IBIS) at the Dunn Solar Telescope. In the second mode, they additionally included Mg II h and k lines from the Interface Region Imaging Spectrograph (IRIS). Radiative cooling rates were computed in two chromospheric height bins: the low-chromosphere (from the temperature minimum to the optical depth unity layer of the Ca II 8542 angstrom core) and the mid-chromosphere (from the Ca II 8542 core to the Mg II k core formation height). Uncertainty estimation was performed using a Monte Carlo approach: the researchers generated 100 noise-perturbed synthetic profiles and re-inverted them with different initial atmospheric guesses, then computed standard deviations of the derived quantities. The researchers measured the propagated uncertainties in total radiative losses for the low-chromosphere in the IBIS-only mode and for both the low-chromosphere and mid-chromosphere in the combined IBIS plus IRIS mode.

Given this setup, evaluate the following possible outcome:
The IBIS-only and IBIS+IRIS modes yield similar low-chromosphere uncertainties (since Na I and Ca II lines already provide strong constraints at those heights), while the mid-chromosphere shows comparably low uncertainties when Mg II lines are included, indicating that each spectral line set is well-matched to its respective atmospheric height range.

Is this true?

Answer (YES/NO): NO